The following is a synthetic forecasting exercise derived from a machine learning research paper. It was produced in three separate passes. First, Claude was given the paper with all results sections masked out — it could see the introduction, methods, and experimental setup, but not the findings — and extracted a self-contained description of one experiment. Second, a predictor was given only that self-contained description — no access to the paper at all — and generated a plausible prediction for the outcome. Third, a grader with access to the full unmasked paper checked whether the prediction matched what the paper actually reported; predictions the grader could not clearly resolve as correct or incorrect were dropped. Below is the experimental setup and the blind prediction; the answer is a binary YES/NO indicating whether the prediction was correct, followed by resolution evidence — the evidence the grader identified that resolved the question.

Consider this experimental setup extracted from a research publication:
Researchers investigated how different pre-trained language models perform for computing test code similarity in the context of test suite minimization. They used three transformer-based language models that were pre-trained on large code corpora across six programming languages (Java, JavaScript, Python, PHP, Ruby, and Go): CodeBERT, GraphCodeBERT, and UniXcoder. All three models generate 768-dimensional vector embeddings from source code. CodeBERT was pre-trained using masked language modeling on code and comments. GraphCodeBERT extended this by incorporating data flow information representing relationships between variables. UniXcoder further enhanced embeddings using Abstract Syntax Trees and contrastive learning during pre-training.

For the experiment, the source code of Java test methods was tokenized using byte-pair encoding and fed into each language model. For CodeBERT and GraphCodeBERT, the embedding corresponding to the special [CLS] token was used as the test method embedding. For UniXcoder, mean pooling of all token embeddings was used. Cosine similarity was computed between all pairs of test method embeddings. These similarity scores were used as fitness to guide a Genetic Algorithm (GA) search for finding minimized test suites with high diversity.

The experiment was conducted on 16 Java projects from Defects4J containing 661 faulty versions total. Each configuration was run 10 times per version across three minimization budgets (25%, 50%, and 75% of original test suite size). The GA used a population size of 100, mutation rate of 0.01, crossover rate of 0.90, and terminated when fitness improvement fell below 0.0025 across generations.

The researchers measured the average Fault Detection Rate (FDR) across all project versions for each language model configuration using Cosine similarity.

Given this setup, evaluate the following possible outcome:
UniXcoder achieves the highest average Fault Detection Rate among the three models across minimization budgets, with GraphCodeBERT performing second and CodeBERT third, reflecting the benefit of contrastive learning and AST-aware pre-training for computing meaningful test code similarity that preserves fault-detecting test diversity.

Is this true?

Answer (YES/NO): YES